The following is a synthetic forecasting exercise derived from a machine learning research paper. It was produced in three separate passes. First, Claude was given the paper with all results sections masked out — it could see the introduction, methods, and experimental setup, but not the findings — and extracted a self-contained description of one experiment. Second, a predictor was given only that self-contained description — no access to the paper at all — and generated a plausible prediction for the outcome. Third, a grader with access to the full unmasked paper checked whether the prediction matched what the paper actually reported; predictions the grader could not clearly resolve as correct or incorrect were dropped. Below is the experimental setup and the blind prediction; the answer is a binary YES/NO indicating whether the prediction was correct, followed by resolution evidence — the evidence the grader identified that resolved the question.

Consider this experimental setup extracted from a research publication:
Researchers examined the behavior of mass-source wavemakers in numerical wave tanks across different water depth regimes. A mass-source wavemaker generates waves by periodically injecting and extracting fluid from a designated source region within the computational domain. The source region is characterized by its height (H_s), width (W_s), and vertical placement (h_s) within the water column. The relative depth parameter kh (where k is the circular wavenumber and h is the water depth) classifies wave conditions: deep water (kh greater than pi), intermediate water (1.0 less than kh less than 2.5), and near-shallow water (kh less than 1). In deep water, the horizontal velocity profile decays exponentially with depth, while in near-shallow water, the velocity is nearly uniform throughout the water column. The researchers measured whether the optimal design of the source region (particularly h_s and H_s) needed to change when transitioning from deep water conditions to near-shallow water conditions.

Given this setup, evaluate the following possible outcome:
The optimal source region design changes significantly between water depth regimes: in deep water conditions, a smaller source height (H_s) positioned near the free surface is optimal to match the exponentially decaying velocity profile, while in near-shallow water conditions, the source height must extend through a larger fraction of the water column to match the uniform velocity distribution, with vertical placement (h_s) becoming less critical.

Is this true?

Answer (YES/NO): NO